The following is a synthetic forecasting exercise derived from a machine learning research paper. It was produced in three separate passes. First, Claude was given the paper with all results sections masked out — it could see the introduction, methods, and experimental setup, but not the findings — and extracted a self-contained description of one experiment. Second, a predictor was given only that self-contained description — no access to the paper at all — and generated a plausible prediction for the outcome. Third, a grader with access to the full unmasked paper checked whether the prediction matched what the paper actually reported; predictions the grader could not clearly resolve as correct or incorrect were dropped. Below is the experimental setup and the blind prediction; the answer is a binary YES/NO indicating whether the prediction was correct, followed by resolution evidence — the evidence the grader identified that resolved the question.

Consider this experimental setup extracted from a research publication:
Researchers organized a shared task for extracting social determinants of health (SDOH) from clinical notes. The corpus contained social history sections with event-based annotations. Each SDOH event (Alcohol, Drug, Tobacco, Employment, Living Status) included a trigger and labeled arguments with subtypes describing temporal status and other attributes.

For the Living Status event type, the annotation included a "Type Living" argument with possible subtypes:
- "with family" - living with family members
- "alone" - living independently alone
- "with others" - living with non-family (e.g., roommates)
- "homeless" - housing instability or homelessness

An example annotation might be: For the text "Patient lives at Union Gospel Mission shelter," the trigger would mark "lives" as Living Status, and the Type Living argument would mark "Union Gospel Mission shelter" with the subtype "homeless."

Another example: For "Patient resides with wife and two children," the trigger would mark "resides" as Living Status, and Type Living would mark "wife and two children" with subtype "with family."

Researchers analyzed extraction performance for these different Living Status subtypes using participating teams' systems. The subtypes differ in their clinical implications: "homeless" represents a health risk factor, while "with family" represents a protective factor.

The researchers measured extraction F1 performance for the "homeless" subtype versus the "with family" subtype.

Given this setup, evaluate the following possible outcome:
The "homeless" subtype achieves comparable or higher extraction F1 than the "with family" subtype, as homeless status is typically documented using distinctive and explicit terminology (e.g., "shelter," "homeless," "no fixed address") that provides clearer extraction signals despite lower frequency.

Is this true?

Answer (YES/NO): NO